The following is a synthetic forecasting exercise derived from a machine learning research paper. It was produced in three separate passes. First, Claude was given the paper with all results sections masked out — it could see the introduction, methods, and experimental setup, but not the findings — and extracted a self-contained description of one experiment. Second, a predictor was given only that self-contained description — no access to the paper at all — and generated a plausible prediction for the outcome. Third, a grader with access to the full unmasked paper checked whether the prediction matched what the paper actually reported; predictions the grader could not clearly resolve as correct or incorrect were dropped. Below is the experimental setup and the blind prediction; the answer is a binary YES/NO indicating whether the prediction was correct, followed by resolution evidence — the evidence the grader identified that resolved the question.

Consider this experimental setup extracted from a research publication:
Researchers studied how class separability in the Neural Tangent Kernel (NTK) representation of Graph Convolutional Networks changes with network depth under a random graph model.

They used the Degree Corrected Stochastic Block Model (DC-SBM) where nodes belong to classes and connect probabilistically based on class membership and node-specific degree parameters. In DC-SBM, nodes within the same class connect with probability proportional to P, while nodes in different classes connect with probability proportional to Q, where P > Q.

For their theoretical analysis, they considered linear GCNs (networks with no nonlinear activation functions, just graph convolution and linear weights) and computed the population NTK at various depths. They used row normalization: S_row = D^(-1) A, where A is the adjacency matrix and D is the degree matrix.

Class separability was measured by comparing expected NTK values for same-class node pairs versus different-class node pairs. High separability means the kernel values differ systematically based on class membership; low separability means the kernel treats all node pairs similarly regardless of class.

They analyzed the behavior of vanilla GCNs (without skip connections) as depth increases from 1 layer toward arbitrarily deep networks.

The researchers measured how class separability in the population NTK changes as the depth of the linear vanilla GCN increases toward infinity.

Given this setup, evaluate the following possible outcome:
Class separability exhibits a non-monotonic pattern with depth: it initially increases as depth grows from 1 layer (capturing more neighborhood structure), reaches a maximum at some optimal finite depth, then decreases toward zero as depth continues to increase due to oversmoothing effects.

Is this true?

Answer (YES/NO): NO